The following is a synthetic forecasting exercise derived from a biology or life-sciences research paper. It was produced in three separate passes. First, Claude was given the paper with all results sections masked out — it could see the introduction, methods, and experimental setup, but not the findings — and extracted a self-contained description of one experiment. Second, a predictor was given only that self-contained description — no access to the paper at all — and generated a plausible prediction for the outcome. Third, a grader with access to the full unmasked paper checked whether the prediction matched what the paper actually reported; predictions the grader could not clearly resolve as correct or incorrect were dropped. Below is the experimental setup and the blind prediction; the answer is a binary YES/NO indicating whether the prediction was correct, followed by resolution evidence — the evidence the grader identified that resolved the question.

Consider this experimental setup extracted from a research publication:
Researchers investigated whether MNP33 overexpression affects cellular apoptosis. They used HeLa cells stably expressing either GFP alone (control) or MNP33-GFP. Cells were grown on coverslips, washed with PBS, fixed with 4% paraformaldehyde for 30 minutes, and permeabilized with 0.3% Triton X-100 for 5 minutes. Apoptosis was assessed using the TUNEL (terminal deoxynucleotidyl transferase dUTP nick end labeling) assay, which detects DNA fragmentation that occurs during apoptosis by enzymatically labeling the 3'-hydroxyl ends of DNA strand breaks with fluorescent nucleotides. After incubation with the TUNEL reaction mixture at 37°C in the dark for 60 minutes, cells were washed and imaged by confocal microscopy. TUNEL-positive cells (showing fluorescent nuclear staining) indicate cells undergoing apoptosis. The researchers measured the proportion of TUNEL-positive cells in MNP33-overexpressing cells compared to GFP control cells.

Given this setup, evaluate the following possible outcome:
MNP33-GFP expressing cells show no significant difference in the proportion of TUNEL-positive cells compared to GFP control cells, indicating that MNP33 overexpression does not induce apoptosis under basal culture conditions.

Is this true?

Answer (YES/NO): YES